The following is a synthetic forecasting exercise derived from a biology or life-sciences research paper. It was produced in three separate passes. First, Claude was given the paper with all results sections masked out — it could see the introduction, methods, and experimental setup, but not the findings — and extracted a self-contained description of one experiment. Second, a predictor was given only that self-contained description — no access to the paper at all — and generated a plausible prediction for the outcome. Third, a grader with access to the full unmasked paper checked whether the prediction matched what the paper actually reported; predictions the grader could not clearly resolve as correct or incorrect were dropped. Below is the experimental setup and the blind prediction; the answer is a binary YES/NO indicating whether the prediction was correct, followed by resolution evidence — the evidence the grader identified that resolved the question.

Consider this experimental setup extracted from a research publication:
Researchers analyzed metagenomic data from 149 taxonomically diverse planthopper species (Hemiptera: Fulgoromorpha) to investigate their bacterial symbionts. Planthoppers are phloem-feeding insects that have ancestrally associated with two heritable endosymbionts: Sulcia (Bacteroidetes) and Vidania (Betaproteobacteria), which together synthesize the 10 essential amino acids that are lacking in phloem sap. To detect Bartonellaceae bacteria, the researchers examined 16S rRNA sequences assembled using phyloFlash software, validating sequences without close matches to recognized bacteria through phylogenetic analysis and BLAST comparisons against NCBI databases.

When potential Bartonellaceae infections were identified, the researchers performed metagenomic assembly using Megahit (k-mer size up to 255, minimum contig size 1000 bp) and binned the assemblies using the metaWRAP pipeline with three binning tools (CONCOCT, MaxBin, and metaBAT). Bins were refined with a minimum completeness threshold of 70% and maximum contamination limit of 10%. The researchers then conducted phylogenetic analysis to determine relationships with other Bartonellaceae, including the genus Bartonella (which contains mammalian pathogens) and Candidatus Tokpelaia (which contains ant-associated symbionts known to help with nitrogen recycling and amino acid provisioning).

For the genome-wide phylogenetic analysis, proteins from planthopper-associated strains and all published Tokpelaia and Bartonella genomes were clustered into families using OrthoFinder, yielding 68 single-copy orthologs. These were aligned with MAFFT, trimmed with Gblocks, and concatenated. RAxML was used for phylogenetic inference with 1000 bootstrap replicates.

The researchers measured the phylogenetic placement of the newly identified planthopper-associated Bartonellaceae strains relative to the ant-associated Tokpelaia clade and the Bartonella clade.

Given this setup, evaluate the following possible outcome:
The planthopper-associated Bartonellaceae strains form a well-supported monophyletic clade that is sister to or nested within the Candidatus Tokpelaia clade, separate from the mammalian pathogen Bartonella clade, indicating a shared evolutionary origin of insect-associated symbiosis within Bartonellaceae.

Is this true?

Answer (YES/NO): NO